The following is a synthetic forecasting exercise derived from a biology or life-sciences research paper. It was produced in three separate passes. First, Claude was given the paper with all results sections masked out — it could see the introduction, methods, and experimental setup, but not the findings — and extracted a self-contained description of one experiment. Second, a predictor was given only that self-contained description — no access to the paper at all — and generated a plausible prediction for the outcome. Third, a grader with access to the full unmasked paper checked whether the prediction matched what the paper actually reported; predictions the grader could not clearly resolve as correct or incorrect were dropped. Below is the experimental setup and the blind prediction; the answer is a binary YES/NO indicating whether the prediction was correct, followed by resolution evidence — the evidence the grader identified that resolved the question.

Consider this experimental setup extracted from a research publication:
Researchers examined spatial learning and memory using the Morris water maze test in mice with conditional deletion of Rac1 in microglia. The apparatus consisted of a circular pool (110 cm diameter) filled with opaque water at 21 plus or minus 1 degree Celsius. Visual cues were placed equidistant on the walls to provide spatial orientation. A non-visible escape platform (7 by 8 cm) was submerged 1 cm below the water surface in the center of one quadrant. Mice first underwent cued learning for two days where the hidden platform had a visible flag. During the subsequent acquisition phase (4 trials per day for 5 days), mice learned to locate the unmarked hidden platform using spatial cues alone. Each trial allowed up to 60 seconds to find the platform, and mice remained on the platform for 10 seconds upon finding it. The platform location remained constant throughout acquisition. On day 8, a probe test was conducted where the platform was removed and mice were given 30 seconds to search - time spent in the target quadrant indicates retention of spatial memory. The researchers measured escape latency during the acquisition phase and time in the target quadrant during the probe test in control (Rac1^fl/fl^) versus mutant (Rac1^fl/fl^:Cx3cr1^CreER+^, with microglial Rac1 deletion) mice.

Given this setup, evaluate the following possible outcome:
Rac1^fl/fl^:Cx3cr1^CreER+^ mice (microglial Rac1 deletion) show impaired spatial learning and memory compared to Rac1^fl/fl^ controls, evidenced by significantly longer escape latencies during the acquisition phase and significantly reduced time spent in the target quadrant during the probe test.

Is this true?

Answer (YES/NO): YES